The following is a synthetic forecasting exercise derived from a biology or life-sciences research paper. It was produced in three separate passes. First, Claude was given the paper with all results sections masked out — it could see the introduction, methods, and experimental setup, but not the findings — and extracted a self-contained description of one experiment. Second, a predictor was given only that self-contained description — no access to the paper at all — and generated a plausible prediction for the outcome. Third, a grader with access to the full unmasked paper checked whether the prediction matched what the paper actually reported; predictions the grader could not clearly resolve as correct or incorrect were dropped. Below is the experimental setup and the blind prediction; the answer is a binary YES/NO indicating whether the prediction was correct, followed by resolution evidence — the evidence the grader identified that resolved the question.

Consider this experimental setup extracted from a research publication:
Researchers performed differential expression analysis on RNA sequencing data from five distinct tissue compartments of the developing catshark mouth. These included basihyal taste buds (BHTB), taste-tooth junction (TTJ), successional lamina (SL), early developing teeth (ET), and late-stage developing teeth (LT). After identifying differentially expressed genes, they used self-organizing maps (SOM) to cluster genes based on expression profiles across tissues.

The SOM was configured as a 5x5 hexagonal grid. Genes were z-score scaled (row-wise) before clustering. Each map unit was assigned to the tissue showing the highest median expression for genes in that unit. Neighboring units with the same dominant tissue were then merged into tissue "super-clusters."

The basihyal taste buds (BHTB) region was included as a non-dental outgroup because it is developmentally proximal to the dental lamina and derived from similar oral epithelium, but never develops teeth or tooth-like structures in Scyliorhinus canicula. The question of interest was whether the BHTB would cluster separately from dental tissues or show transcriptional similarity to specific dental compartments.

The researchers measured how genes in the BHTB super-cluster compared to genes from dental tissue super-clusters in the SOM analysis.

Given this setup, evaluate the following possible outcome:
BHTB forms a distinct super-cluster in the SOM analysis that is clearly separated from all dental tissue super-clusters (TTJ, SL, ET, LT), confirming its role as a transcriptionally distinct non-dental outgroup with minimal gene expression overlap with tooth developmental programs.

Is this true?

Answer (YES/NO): NO